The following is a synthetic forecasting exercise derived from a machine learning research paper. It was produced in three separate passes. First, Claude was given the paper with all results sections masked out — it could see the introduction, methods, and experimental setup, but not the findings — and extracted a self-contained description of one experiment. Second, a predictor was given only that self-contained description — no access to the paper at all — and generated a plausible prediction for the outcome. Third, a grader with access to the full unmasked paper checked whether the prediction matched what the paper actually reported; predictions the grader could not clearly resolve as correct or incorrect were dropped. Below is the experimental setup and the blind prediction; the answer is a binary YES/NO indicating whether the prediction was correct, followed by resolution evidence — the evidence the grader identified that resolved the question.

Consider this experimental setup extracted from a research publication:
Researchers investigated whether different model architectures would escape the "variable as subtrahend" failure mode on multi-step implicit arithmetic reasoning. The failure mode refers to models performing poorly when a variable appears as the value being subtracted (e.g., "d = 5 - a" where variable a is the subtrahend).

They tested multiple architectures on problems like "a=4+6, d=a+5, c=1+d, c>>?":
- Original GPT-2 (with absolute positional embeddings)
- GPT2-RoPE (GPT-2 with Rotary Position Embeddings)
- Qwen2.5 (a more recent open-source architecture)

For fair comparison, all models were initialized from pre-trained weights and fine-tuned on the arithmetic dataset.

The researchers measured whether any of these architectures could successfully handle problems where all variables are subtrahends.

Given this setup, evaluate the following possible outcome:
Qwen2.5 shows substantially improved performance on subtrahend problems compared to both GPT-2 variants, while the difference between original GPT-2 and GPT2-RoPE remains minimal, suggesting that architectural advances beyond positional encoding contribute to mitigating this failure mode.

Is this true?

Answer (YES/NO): NO